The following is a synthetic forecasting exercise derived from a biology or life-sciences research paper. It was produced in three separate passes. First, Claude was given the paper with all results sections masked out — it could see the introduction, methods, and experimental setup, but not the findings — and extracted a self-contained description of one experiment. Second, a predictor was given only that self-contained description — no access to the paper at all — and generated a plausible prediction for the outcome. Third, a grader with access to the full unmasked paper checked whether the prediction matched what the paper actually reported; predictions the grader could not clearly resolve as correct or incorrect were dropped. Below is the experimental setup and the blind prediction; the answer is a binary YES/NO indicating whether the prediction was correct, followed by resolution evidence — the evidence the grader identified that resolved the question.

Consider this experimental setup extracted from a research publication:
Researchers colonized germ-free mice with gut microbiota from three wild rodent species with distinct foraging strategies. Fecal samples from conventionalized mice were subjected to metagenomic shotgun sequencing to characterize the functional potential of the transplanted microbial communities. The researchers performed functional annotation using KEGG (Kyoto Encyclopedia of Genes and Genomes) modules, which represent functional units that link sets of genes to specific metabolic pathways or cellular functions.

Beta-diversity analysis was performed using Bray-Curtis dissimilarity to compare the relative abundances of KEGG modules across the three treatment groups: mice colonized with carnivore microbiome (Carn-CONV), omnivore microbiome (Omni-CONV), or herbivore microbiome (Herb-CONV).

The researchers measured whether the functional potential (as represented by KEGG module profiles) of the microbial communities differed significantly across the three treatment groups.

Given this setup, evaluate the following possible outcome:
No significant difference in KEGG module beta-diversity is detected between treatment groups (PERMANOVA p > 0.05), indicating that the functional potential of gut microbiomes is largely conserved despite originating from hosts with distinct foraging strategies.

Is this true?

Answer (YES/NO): NO